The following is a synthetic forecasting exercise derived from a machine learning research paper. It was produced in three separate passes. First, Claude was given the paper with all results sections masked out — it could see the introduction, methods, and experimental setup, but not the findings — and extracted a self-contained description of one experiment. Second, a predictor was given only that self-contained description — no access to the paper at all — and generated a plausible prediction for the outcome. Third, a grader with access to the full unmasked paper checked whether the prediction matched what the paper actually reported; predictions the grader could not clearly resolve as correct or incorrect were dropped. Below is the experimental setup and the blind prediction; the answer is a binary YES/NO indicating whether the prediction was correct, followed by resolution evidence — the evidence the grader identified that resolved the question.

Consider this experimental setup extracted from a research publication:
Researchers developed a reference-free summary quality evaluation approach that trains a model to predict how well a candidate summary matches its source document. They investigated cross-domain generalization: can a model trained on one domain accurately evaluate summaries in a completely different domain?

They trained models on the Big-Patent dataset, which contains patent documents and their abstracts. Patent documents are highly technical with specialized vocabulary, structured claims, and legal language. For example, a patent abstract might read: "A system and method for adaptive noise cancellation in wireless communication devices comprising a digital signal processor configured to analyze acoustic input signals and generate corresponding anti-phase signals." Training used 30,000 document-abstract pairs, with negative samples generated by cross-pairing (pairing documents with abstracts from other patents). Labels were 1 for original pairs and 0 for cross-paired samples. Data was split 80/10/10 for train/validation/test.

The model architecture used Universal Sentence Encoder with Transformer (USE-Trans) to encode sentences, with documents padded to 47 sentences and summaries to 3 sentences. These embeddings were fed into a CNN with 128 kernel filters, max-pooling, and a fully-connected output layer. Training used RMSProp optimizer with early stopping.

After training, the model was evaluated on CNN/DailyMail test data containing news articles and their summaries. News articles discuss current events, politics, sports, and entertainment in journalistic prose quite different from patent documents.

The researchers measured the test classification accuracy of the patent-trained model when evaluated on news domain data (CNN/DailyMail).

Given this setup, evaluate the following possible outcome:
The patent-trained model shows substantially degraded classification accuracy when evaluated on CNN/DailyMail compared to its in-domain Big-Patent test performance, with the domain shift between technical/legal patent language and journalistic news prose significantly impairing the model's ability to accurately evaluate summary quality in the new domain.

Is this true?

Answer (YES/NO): NO